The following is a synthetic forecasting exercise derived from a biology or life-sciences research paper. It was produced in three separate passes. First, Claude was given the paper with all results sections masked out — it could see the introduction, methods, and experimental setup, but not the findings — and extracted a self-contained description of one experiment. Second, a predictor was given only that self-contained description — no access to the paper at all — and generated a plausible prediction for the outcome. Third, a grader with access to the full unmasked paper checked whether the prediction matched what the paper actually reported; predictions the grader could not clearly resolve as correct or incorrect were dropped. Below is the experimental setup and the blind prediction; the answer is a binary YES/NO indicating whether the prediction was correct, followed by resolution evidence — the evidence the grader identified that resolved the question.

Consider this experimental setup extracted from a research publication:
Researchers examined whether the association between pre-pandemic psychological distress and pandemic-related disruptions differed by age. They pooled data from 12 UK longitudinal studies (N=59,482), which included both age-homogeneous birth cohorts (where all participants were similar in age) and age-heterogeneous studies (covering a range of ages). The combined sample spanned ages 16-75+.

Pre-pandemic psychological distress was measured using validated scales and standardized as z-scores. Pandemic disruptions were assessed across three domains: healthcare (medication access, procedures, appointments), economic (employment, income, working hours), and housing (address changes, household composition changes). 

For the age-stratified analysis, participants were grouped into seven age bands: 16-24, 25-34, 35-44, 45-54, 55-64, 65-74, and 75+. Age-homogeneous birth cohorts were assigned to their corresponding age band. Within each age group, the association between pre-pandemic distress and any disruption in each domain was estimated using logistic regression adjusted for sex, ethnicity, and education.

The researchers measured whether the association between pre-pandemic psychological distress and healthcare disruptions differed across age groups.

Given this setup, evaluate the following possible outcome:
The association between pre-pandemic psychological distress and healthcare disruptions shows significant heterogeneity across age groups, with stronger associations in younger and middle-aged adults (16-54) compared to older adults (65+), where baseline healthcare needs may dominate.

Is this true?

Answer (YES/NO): NO